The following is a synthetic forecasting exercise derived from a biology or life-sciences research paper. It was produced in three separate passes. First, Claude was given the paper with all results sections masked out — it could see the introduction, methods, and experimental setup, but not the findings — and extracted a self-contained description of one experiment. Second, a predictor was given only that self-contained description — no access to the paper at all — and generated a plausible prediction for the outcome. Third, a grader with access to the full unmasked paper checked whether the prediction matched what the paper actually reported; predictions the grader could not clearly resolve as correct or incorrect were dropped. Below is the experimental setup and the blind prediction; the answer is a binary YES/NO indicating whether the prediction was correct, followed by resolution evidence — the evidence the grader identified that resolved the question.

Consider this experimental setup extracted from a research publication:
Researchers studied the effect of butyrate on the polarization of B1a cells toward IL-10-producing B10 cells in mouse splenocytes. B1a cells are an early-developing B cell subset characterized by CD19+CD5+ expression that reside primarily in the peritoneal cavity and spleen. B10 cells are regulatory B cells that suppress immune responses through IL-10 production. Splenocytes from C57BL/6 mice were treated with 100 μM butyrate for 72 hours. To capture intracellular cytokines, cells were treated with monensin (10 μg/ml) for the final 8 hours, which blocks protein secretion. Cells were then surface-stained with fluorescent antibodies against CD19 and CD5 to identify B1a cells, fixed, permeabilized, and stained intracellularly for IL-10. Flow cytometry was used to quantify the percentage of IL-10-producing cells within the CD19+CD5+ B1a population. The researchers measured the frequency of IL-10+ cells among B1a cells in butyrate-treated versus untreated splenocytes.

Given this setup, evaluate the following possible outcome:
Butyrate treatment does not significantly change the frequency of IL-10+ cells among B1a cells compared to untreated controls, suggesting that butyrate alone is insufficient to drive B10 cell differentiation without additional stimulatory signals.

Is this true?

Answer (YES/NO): NO